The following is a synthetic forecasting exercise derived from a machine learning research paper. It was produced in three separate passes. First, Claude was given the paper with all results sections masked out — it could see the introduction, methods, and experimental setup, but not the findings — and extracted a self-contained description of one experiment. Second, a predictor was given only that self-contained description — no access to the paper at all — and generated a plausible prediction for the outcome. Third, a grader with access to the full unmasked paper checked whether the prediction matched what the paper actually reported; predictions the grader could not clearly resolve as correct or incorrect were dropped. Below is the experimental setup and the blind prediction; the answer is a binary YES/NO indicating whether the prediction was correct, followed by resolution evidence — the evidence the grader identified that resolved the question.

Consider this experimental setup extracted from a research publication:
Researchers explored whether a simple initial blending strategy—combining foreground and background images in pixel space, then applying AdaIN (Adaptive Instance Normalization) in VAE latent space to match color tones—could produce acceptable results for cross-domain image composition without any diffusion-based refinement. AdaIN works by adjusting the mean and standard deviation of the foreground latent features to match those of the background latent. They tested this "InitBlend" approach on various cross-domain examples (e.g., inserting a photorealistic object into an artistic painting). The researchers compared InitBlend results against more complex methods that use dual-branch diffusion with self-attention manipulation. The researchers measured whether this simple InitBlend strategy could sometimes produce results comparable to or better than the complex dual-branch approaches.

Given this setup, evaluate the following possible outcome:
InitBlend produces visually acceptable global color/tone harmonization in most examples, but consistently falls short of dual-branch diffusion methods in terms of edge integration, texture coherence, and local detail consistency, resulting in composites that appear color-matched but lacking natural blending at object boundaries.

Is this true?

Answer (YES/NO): NO